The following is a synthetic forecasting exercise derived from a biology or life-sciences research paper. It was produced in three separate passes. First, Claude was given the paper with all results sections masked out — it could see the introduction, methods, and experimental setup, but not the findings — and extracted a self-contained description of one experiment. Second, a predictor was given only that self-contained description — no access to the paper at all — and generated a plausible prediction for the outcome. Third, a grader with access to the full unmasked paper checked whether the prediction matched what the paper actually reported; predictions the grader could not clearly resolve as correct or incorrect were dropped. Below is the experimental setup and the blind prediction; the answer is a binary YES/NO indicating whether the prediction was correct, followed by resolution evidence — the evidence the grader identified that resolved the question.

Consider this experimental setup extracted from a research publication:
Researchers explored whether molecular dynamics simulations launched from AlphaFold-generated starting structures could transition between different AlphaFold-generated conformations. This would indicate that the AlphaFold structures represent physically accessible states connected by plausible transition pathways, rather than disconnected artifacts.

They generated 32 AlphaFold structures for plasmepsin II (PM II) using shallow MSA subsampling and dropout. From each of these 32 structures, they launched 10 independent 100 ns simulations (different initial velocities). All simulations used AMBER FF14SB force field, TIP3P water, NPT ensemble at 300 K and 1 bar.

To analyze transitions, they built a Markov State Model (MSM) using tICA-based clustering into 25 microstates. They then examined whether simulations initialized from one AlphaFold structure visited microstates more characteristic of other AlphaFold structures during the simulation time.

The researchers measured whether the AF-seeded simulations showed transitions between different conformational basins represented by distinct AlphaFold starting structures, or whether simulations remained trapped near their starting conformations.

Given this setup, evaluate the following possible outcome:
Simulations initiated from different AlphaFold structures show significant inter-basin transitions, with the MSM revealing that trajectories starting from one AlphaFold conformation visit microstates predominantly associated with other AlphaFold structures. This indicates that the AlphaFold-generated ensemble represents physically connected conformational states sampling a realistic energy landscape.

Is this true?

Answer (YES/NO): YES